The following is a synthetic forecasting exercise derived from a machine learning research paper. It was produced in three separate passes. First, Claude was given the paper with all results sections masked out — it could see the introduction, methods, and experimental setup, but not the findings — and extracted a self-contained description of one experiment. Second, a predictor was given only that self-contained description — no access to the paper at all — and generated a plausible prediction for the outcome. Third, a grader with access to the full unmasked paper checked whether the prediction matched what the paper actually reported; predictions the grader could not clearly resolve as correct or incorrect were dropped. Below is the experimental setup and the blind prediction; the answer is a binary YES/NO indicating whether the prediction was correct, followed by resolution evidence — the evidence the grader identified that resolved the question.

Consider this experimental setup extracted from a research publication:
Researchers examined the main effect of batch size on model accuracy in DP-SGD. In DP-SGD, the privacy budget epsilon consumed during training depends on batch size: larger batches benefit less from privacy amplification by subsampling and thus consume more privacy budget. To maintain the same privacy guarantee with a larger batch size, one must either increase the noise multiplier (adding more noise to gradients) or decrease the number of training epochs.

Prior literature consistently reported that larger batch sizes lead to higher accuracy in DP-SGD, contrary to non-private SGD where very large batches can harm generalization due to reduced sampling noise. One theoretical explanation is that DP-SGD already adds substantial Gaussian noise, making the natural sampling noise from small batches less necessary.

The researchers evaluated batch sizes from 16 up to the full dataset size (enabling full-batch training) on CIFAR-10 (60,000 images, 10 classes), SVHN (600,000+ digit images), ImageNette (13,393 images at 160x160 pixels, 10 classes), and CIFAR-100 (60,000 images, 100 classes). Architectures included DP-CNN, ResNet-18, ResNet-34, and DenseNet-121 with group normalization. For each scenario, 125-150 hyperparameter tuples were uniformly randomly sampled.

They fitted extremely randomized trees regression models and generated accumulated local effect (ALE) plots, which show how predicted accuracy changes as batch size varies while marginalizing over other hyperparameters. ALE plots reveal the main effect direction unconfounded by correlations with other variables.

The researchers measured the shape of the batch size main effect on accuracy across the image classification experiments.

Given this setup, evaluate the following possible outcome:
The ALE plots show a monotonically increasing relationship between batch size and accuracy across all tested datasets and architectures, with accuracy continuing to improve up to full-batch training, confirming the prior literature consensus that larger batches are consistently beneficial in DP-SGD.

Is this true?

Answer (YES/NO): NO